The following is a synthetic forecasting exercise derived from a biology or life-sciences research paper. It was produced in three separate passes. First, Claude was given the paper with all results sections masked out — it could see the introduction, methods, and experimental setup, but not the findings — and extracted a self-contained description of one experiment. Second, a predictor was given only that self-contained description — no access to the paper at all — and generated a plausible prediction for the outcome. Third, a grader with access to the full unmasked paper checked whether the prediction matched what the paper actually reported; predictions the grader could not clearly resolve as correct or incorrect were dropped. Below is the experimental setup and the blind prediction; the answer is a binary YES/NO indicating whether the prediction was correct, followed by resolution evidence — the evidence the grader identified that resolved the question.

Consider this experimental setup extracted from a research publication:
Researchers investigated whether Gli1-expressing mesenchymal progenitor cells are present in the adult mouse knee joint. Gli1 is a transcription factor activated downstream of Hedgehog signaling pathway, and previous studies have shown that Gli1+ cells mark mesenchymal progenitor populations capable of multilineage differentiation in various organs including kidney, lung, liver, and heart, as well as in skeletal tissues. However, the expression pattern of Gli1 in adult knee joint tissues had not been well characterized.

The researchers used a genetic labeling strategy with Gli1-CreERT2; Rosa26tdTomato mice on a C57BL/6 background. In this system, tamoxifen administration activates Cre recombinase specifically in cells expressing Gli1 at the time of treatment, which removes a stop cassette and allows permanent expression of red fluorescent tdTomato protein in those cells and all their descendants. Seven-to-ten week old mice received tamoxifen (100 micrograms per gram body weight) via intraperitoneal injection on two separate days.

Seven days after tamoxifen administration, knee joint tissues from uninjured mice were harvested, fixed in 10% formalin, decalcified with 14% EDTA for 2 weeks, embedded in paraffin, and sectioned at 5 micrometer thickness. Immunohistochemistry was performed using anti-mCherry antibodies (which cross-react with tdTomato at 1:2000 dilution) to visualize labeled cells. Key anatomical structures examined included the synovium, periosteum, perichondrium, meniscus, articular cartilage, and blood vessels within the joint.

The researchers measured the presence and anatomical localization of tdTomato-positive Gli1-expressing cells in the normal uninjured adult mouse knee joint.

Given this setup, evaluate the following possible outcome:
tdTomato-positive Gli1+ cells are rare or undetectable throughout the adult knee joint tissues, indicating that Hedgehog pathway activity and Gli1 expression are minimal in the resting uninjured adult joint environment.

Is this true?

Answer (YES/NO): NO